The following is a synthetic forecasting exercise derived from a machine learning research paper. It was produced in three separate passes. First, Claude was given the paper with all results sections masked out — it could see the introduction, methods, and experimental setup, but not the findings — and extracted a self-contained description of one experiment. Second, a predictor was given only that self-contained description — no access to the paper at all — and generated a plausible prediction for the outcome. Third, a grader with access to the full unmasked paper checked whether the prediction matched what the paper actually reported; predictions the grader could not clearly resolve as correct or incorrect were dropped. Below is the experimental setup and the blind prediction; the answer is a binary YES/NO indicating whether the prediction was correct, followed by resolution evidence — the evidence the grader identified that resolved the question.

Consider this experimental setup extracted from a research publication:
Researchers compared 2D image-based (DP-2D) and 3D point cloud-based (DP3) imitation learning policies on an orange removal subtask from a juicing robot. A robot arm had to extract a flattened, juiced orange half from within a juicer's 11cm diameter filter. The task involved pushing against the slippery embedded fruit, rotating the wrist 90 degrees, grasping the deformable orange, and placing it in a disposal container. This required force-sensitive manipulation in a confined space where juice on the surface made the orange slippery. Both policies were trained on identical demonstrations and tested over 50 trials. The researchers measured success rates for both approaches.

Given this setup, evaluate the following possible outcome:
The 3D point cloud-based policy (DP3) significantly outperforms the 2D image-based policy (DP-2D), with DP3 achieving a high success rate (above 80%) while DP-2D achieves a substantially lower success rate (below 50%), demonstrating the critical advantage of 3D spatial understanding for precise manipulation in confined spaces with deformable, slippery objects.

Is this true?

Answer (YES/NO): NO